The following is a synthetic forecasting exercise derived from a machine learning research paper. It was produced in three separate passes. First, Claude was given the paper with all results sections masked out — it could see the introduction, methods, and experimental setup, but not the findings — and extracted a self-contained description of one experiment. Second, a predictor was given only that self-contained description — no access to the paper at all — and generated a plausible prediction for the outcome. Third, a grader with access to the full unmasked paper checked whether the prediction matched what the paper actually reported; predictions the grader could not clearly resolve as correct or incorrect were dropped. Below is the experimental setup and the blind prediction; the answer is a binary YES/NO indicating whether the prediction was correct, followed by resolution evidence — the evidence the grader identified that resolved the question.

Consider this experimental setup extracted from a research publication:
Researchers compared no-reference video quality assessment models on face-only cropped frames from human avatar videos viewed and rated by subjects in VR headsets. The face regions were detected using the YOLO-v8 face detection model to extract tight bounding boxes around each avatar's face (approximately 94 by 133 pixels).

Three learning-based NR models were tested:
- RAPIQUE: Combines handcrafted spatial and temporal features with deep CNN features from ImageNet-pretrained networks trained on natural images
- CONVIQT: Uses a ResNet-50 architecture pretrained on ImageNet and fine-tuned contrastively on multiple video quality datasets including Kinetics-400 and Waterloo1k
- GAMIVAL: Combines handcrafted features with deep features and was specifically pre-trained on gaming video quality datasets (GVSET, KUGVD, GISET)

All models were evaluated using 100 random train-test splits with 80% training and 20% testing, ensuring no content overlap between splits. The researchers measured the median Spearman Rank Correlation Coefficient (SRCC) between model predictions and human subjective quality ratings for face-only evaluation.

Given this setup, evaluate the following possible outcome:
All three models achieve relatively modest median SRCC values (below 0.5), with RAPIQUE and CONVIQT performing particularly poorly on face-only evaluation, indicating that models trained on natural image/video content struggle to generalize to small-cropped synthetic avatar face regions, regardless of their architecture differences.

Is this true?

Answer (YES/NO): NO